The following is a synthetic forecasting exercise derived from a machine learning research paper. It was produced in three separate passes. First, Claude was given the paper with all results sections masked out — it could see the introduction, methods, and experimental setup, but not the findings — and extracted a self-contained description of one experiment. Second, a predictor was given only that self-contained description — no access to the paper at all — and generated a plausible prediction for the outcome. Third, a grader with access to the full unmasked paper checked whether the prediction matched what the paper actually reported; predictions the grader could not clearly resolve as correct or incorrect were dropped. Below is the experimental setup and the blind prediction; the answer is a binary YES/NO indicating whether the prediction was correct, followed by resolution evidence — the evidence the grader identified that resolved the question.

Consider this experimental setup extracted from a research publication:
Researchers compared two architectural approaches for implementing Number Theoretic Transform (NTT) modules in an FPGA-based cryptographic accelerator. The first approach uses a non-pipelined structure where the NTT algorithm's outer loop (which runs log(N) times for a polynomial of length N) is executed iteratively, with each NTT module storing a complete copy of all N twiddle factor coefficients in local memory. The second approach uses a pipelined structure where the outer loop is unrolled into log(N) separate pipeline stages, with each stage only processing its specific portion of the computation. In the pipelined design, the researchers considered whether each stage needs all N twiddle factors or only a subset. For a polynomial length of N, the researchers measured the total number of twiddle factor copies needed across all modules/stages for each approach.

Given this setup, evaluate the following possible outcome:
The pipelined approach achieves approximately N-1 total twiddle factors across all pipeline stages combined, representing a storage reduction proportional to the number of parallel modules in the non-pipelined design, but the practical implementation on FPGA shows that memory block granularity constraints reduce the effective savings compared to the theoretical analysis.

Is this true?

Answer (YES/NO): NO